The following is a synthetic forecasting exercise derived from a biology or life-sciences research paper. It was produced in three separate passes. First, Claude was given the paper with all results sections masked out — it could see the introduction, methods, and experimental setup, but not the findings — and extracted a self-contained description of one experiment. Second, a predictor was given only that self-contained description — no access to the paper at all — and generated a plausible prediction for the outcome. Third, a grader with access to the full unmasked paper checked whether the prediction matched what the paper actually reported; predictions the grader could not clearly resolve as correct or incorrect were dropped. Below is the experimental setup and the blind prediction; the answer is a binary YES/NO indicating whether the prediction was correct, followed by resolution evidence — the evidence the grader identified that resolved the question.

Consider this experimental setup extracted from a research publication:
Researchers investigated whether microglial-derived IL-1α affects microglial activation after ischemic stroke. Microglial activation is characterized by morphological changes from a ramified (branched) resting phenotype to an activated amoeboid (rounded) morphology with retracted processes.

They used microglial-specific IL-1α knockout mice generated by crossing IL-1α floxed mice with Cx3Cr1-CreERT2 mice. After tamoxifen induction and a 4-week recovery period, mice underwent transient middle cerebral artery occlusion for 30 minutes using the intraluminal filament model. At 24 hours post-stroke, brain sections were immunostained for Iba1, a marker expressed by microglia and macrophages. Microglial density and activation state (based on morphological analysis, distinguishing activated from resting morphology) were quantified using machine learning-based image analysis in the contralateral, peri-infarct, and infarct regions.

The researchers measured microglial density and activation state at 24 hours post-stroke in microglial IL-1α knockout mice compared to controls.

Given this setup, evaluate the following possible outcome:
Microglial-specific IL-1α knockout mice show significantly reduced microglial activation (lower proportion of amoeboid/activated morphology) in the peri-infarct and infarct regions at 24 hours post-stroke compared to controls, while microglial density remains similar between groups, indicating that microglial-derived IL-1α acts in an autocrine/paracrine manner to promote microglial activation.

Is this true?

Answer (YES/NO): NO